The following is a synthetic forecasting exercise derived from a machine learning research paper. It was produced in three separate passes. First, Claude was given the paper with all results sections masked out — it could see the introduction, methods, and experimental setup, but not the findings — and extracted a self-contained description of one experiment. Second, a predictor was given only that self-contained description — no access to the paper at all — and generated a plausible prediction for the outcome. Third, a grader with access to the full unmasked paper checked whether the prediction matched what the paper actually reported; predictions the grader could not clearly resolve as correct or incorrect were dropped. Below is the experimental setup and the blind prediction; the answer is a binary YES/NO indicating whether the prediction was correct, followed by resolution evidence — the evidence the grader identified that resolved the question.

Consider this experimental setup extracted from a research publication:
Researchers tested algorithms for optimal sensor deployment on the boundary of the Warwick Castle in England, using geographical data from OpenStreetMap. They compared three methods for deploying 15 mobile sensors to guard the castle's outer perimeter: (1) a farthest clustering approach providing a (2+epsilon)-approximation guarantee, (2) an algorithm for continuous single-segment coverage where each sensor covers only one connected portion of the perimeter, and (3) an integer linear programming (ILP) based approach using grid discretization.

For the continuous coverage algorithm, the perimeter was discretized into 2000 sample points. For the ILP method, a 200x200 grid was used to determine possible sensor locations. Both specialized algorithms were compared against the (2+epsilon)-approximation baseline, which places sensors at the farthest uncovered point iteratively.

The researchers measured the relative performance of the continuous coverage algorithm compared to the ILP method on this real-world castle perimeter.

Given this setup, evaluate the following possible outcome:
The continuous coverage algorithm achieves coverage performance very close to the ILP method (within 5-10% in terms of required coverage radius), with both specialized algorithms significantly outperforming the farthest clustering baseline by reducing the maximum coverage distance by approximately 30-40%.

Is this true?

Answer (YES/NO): YES